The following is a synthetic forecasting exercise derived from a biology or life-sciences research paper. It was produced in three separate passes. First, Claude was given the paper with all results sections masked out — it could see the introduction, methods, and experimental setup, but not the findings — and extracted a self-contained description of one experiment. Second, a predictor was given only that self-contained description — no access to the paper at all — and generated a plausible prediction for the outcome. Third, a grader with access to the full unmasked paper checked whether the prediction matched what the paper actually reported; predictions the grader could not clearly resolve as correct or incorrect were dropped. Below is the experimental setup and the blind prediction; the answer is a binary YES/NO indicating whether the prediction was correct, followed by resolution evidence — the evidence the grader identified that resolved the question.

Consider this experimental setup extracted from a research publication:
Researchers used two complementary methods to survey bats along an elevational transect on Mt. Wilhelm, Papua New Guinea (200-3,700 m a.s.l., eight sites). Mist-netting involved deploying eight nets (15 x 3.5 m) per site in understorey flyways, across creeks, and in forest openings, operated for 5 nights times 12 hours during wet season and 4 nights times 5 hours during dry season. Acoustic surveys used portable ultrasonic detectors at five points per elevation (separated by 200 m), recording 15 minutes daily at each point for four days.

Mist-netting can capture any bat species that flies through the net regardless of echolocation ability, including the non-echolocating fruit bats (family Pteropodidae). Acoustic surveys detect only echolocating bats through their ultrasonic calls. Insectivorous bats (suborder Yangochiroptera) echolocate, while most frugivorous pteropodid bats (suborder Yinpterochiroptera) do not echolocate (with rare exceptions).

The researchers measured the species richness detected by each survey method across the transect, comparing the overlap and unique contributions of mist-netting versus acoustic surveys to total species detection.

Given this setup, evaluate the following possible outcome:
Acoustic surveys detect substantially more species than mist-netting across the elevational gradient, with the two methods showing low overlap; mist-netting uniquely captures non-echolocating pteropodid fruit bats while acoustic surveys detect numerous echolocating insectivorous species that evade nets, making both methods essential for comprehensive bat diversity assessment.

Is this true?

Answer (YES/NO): NO